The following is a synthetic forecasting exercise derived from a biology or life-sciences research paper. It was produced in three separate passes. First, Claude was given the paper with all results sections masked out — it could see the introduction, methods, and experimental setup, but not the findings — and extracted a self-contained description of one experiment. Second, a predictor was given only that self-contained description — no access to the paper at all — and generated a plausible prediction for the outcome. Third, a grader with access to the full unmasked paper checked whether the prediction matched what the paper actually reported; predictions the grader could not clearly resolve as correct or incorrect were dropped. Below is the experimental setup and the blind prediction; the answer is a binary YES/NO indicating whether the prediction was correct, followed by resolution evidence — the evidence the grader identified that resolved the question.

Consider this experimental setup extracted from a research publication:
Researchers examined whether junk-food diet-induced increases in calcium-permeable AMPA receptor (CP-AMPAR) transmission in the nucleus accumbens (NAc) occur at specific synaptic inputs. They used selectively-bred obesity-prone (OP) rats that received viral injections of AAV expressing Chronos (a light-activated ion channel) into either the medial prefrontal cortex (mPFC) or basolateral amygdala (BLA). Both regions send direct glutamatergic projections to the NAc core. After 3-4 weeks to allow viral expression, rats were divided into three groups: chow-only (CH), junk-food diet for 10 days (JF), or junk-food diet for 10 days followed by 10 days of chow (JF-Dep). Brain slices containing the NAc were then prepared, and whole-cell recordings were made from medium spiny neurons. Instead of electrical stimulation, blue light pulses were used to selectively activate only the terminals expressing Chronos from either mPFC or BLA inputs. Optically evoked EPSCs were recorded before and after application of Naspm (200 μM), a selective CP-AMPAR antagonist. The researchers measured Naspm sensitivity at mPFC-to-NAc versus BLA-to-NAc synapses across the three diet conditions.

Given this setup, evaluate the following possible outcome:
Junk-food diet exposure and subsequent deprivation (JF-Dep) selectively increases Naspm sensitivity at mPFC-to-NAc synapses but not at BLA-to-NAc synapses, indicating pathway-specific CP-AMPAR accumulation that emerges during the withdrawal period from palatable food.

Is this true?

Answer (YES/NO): YES